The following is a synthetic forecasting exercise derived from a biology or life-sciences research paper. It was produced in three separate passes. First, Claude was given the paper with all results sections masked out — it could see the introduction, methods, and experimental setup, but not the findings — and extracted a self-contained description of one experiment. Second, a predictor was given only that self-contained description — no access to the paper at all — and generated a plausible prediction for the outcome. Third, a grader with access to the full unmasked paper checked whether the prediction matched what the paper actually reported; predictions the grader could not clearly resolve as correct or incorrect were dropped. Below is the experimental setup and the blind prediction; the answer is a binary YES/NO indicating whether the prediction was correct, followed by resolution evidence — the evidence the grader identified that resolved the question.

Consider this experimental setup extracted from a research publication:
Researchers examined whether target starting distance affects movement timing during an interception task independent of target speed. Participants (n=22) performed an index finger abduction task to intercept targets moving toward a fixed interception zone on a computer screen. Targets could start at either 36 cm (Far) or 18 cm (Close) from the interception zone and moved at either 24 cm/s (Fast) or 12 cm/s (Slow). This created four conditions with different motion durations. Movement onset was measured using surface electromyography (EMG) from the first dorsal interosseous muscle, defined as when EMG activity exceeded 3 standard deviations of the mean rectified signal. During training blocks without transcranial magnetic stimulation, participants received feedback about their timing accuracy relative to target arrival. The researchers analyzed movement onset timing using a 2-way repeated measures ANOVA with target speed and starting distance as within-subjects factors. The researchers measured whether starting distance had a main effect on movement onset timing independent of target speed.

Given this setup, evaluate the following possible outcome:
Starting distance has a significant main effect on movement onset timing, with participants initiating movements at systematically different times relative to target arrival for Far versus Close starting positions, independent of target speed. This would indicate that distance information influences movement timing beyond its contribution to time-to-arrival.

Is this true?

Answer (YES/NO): YES